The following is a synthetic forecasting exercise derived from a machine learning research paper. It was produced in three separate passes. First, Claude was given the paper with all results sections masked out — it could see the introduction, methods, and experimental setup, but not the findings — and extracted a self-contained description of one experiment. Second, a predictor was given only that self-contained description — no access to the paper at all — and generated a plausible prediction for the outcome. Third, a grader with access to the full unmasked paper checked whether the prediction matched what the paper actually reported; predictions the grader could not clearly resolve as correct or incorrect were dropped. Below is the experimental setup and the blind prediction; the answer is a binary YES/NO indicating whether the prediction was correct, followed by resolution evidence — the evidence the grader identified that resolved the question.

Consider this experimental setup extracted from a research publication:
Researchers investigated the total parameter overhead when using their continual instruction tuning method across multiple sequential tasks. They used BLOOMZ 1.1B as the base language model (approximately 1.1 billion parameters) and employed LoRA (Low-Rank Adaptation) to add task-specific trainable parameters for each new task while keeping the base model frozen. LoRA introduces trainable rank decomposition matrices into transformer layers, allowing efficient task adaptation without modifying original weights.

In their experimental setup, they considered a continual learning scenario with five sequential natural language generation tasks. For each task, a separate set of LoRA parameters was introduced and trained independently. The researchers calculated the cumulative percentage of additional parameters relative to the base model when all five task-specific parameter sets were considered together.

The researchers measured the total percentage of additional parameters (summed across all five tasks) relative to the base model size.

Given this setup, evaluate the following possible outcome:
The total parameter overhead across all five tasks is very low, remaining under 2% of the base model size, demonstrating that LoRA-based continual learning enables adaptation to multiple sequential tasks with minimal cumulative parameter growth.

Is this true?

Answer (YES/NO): NO